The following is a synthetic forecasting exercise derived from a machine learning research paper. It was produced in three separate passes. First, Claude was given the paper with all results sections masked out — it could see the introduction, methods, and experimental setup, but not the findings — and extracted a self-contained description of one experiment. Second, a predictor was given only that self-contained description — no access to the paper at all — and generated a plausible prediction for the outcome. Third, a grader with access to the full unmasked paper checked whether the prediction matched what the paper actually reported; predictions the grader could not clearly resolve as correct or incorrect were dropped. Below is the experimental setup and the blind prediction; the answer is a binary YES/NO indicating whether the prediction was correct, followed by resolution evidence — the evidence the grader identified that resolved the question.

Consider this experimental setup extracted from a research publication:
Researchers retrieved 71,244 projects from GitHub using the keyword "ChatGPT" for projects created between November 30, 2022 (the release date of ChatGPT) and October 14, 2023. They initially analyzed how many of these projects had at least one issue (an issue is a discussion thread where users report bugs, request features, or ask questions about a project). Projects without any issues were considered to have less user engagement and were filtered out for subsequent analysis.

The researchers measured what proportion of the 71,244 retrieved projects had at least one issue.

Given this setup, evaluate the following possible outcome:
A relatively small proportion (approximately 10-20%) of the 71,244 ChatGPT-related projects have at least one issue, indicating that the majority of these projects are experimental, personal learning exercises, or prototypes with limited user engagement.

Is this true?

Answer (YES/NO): NO